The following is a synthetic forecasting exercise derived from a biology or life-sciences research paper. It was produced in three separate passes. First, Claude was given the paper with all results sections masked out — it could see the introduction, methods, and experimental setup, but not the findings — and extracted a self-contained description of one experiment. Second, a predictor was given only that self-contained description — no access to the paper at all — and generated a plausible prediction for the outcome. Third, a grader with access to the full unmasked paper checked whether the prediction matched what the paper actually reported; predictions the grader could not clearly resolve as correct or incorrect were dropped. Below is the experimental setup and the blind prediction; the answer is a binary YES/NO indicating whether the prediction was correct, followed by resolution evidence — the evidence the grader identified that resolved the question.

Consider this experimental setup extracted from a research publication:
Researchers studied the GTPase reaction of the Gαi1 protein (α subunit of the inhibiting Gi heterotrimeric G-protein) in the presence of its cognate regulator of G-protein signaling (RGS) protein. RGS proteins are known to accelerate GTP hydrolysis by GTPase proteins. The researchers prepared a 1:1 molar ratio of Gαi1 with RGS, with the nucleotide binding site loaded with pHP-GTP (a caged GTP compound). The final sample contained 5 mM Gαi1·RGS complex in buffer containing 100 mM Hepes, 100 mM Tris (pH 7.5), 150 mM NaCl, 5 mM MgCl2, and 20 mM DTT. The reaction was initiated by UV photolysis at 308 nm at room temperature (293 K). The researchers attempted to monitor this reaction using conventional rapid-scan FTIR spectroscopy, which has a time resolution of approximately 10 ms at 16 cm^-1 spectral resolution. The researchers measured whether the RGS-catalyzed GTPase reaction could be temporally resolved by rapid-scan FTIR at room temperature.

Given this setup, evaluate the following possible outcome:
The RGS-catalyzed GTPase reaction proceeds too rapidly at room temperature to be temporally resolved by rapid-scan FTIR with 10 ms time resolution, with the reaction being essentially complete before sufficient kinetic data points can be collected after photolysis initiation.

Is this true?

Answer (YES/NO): YES